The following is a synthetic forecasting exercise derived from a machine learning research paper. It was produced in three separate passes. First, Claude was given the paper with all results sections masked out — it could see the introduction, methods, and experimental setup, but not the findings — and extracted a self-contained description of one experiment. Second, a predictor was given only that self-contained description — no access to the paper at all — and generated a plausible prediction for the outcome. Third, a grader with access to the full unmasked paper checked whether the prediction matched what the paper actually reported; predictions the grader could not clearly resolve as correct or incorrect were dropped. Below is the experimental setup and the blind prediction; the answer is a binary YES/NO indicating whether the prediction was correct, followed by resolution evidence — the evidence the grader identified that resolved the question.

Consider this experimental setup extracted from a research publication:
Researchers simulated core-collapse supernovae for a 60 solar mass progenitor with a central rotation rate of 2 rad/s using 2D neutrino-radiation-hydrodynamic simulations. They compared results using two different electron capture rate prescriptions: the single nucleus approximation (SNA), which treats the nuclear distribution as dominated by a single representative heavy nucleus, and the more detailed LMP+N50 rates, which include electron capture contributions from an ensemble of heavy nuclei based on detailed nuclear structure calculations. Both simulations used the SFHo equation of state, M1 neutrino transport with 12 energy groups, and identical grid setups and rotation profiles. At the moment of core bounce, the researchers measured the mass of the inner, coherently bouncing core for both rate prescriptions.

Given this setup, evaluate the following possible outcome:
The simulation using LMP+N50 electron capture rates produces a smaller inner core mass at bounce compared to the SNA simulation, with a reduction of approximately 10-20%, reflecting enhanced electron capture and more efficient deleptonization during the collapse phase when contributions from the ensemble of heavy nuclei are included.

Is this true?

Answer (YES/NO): NO